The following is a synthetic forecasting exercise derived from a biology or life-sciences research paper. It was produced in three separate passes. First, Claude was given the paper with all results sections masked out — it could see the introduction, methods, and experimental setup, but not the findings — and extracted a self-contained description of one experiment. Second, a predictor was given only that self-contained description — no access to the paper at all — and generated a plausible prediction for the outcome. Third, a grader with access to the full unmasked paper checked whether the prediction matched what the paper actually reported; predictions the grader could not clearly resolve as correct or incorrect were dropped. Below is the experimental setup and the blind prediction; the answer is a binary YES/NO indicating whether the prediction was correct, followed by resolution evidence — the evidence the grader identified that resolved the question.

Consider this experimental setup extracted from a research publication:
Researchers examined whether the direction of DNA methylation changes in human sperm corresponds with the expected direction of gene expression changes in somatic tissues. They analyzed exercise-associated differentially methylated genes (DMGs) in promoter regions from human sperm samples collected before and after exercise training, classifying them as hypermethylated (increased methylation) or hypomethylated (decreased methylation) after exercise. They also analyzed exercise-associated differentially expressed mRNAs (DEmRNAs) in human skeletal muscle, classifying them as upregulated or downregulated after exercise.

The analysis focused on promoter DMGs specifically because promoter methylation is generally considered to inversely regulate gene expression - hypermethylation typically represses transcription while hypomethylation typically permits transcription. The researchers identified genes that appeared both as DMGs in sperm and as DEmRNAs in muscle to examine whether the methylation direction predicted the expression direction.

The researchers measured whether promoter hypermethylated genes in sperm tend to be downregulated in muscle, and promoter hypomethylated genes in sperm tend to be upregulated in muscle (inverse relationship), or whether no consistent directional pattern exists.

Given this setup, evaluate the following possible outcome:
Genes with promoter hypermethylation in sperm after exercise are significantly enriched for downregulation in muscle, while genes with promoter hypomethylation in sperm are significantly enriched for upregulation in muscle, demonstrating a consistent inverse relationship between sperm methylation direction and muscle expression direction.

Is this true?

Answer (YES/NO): YES